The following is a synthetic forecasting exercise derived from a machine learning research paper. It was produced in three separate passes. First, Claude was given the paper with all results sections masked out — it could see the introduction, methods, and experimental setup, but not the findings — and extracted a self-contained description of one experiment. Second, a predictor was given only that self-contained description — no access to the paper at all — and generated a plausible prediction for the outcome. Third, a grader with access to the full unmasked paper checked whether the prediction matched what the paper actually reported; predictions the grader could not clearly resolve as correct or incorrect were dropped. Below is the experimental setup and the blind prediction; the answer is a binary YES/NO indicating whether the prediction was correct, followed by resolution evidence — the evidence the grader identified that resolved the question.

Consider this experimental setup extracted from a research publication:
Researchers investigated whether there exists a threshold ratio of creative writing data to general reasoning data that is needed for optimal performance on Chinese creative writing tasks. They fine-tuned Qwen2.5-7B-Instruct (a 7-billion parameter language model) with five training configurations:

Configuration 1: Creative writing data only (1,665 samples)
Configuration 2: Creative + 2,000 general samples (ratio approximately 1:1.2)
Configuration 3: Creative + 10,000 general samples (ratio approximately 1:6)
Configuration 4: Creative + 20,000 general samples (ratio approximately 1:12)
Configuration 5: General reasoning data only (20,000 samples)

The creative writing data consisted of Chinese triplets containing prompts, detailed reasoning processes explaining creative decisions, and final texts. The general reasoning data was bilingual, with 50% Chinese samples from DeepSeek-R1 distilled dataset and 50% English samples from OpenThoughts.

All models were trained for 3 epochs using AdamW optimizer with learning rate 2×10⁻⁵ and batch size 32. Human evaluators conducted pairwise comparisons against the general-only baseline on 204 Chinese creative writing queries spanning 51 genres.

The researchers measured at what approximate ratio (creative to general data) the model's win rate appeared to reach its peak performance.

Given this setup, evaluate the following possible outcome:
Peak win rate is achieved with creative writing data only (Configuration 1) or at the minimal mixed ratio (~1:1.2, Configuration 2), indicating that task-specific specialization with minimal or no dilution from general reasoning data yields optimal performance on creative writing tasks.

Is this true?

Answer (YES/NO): NO